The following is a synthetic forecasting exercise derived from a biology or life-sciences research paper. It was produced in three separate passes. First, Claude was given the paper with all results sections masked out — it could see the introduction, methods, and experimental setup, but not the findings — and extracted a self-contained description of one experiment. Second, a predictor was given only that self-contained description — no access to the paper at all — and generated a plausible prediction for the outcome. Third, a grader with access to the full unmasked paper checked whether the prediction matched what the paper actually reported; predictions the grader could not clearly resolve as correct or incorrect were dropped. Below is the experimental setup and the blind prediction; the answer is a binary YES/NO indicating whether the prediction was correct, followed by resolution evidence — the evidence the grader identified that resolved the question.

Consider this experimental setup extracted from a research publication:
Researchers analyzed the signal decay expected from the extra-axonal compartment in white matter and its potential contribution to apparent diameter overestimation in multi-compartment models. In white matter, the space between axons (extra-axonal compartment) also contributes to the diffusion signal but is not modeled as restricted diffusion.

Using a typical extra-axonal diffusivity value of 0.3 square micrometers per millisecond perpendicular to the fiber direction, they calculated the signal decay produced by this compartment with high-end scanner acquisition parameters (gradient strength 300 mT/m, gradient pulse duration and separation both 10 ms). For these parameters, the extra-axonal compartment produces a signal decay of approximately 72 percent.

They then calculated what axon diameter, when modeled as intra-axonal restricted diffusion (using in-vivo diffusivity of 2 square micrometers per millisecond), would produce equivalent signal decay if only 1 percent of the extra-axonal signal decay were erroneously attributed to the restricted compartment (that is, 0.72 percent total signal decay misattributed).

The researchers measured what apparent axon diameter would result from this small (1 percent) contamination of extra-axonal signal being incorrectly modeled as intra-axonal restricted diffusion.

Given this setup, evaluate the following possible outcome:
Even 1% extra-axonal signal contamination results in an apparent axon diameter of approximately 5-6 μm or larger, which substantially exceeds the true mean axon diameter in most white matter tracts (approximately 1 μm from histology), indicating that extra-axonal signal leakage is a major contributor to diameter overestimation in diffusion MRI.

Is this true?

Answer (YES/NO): NO